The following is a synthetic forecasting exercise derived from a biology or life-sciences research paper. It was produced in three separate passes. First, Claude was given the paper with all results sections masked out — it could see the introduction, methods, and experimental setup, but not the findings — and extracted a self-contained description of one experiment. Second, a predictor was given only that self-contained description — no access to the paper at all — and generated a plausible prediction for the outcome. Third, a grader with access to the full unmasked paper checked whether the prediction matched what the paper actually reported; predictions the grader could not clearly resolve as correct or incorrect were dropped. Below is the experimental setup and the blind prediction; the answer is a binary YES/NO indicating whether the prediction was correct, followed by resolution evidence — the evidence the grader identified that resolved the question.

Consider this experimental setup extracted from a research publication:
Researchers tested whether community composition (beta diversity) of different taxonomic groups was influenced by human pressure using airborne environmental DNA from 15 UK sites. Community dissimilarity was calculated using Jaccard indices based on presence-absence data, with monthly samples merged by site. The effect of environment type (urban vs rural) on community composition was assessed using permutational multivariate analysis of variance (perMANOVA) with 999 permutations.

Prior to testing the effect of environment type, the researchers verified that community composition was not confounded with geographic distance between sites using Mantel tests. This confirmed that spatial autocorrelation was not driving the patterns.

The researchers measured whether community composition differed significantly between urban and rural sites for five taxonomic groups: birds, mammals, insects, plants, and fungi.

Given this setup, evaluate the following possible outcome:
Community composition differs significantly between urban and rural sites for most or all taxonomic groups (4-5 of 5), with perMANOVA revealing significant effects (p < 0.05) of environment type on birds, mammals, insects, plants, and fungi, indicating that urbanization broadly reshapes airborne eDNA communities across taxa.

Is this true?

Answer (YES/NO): NO